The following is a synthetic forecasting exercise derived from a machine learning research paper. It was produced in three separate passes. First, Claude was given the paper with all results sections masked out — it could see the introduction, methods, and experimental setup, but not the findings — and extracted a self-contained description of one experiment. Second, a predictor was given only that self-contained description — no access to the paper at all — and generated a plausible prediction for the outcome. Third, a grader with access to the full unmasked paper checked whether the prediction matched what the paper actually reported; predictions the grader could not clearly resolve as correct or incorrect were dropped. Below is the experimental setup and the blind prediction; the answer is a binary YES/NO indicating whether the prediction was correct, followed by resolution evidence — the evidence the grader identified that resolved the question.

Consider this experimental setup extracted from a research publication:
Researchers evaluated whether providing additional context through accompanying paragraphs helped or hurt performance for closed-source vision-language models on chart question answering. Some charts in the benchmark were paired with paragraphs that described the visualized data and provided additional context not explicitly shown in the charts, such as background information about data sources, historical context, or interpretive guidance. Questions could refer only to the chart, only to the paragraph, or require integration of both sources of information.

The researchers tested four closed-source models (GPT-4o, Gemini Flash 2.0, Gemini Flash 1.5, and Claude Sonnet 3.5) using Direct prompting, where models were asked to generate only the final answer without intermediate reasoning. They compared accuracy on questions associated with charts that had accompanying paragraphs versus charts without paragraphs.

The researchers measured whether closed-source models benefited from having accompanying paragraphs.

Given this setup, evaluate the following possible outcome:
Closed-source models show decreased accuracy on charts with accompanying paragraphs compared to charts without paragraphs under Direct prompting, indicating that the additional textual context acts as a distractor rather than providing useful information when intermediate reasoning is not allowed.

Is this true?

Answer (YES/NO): NO